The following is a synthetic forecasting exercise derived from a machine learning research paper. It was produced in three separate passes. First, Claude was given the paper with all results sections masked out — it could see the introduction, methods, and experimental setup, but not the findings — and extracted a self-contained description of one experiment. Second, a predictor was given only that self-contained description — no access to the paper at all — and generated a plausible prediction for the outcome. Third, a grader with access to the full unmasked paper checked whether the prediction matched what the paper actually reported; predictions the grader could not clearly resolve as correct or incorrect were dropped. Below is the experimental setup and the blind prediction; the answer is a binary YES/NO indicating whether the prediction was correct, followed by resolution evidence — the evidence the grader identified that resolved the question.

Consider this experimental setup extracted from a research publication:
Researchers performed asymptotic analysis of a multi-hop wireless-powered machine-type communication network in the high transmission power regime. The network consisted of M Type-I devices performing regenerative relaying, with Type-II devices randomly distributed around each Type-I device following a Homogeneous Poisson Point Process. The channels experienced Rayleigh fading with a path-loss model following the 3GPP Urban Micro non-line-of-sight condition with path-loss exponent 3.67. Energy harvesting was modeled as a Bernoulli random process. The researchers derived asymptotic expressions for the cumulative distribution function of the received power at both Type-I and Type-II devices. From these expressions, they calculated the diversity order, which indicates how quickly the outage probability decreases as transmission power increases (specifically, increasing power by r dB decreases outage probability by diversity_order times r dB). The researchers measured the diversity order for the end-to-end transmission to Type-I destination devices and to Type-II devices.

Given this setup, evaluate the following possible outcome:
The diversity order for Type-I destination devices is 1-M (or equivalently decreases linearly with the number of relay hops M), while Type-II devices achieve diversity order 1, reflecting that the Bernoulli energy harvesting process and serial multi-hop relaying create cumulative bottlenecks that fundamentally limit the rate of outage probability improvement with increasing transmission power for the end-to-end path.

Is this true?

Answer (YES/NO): NO